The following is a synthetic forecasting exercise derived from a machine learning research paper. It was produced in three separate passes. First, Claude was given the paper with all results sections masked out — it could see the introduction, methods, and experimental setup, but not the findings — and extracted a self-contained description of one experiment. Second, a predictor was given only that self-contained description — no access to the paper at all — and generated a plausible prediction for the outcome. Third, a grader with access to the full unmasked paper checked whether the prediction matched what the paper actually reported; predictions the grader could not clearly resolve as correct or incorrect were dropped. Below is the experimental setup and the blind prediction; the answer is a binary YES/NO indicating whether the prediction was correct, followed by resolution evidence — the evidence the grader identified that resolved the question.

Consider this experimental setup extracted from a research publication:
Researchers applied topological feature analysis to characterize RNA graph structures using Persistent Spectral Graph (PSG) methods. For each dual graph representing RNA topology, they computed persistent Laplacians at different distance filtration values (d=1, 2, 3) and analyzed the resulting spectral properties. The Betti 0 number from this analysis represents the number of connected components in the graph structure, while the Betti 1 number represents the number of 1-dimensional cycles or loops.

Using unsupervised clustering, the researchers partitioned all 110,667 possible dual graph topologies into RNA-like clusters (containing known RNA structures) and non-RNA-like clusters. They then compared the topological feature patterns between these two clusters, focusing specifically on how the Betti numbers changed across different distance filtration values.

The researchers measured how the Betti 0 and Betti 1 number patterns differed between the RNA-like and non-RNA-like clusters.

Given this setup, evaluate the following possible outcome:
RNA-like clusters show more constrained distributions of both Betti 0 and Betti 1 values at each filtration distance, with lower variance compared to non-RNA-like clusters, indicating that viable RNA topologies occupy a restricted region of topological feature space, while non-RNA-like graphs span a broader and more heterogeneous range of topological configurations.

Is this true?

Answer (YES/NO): NO